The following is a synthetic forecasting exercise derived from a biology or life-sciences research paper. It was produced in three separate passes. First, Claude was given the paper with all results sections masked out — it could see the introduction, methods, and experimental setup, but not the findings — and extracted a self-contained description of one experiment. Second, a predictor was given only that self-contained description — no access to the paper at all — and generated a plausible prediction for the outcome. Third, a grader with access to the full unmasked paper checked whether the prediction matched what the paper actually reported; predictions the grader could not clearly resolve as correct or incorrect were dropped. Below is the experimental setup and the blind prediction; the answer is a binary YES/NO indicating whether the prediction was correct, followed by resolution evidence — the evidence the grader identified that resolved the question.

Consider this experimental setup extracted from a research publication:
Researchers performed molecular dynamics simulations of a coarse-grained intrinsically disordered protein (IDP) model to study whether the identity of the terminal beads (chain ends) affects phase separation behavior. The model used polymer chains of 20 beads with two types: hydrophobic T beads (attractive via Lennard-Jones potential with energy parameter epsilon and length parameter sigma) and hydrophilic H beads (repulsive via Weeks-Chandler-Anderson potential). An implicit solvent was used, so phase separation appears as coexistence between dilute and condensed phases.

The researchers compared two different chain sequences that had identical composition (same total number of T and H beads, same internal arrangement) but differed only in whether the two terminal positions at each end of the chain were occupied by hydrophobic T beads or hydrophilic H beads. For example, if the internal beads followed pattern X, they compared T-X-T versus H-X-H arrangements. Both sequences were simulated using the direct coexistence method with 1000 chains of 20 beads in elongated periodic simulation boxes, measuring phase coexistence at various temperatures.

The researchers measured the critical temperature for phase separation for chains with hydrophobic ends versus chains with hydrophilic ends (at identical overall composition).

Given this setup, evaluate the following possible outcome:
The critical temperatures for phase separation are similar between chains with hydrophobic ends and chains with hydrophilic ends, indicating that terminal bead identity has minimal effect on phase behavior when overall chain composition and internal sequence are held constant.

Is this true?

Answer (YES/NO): NO